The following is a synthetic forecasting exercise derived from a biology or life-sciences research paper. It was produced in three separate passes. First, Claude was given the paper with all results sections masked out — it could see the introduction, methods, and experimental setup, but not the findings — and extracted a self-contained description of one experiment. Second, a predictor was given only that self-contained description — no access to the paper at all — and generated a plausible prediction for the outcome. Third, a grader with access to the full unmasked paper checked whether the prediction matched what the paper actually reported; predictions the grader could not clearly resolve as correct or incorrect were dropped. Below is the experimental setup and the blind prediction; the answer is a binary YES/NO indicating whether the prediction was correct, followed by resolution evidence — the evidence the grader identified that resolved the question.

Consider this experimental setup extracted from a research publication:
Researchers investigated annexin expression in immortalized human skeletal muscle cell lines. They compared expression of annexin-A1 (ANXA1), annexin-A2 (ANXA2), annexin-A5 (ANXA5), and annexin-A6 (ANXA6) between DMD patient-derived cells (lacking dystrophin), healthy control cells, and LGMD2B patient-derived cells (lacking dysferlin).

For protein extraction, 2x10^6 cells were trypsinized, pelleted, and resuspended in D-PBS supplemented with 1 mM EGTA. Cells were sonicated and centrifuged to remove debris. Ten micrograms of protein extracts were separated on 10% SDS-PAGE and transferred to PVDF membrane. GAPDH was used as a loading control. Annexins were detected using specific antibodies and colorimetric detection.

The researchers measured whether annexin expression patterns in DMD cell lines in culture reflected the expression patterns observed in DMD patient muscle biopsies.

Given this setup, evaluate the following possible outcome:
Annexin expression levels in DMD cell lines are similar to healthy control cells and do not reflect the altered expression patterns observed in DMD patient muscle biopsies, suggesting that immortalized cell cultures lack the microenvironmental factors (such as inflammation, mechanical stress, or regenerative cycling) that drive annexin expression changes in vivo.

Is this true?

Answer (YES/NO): NO